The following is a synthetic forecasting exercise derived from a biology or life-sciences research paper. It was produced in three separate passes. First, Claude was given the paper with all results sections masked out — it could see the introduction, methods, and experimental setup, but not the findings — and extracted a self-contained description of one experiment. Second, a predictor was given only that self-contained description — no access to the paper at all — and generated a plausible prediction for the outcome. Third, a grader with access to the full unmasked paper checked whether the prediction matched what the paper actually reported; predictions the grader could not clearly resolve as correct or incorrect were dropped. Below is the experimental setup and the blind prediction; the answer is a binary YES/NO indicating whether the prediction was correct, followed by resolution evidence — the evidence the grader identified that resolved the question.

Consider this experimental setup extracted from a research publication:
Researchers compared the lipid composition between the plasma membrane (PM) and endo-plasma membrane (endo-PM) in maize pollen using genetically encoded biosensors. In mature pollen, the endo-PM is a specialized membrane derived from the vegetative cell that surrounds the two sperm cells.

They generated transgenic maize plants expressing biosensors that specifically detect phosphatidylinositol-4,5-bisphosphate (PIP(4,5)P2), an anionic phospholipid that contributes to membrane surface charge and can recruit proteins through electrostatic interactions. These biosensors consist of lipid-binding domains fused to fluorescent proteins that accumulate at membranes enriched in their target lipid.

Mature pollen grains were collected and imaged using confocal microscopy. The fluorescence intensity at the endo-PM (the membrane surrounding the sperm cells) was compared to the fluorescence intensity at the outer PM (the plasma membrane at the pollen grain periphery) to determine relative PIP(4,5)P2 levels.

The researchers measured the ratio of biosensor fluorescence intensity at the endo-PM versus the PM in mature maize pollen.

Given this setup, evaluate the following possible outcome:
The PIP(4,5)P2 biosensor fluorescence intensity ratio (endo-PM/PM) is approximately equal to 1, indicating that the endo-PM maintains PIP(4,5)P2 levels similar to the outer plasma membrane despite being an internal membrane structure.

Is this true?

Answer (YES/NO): NO